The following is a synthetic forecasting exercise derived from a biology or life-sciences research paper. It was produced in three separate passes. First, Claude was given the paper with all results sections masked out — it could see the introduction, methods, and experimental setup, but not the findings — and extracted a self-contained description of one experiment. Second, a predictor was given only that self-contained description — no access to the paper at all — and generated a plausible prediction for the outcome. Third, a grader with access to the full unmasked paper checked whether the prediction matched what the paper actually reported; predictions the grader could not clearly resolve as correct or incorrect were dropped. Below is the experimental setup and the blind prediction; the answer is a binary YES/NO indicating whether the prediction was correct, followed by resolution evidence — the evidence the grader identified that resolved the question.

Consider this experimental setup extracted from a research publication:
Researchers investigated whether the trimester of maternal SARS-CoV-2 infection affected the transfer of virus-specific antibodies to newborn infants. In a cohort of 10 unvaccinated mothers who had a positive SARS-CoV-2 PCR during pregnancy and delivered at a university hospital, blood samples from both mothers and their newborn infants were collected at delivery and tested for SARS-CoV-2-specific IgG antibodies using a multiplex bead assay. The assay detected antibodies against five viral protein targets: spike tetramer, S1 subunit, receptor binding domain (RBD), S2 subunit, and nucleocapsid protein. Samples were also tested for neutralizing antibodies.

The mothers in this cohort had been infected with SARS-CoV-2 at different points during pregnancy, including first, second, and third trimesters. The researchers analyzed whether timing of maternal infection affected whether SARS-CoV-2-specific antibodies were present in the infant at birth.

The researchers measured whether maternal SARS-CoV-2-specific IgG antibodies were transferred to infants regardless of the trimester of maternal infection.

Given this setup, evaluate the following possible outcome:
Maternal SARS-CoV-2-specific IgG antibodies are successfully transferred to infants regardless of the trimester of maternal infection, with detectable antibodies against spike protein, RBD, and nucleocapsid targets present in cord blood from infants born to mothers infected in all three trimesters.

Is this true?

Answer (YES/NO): NO